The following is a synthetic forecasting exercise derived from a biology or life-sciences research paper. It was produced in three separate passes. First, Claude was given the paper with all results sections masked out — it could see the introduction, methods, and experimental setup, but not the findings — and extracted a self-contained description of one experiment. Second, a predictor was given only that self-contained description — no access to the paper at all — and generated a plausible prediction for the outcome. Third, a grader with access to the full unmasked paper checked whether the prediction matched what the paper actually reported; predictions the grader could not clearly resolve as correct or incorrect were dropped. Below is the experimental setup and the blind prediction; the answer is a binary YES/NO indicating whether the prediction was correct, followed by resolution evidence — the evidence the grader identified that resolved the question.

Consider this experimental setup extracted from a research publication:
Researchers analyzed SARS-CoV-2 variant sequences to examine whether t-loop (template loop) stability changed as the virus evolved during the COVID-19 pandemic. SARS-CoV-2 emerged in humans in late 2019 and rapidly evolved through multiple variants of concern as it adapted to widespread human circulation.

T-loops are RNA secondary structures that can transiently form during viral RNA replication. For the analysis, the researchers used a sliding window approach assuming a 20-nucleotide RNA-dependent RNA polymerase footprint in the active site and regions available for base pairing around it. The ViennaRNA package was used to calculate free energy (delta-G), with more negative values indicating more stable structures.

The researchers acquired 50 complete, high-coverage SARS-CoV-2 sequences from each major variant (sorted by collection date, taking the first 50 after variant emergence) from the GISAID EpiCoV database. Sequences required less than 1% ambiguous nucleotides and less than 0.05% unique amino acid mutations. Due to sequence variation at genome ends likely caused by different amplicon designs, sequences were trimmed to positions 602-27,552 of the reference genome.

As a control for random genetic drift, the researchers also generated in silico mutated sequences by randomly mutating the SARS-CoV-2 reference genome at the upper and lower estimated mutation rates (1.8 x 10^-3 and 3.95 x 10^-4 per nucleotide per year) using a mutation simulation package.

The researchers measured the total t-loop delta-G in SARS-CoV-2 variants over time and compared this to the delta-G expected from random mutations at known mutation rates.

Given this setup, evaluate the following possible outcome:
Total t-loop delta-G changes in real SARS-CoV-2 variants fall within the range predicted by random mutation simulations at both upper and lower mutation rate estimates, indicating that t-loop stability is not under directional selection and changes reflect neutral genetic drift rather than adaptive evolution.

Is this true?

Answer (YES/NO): NO